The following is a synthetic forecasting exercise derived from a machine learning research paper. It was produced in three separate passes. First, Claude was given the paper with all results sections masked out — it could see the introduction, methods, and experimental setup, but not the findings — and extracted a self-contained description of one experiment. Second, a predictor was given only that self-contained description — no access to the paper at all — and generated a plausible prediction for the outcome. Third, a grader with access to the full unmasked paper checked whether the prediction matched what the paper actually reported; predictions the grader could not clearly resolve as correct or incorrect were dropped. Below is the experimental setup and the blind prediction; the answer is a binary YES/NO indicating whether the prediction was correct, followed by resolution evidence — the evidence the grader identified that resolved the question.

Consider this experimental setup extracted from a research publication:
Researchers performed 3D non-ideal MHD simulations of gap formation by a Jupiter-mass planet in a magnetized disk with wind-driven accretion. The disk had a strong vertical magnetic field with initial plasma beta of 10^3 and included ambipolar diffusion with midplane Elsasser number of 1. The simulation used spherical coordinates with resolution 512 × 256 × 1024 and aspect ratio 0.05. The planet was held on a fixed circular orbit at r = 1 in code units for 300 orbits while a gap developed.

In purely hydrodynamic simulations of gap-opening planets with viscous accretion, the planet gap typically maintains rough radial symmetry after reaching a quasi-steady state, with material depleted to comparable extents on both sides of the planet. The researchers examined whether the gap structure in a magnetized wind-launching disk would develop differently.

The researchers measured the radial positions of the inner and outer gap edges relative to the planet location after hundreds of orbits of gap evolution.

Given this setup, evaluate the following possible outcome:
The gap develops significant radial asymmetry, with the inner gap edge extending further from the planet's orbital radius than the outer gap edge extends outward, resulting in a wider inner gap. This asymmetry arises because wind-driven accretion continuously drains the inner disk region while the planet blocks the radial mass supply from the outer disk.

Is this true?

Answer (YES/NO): NO